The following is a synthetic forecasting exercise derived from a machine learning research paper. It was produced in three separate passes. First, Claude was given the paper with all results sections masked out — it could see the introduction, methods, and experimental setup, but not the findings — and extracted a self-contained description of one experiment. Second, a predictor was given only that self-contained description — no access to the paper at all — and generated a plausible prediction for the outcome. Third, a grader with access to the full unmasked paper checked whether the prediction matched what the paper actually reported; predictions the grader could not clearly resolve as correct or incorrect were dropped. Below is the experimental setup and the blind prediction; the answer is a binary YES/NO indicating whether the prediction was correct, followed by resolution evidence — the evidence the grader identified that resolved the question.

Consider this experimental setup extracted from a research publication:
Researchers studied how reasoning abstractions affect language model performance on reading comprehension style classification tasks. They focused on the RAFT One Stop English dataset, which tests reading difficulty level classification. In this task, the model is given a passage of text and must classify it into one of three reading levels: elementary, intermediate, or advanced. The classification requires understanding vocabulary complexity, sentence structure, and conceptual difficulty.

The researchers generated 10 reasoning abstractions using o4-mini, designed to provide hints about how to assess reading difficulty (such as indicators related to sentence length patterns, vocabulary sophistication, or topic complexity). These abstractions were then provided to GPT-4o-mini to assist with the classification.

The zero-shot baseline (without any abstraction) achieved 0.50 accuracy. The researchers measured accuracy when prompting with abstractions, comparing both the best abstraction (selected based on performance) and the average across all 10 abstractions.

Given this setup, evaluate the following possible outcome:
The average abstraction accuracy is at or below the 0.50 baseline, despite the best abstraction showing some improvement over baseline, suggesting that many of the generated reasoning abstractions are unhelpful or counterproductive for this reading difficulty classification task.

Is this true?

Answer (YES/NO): NO